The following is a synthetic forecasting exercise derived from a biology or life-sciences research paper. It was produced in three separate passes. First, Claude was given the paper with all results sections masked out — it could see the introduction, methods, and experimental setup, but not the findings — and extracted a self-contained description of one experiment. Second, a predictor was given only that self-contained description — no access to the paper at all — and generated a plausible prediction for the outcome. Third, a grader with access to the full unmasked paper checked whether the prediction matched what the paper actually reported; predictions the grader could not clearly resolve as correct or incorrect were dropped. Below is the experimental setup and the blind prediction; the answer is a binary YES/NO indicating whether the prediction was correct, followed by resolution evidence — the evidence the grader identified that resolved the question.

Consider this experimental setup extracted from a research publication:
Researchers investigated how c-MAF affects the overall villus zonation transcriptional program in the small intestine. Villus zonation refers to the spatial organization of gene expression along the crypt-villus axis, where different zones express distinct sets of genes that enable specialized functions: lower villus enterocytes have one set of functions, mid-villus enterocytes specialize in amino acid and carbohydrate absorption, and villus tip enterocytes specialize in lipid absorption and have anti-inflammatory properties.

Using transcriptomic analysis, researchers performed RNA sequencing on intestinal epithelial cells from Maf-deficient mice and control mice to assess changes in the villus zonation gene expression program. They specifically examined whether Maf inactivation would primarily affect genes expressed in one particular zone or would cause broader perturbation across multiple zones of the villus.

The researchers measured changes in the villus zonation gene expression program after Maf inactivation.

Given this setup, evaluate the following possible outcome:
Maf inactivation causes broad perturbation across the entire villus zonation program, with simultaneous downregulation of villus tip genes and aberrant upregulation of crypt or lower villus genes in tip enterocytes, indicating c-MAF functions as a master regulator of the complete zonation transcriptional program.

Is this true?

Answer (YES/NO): YES